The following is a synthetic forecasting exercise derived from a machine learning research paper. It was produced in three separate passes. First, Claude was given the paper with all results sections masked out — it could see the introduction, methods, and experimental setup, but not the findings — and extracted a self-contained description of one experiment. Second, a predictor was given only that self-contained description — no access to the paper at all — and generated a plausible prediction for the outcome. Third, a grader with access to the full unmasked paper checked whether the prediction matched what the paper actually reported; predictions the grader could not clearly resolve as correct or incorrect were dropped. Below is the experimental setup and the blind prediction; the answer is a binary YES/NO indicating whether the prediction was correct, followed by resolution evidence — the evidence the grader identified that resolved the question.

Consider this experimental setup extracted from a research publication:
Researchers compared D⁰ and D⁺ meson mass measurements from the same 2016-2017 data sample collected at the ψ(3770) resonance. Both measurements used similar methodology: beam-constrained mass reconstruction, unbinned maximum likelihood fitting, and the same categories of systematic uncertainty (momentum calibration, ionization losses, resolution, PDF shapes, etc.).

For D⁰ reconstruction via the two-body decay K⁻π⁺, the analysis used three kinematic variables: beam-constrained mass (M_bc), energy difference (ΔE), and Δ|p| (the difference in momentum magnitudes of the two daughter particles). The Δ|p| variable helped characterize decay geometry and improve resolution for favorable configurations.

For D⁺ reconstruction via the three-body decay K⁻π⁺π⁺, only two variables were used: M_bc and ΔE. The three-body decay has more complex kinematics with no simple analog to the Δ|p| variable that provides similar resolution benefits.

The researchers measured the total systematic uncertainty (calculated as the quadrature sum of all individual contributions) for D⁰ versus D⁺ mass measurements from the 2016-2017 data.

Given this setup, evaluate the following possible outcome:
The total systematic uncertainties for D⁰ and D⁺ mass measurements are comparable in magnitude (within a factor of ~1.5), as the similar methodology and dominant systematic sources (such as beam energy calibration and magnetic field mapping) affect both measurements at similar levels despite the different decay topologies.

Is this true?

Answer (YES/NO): NO